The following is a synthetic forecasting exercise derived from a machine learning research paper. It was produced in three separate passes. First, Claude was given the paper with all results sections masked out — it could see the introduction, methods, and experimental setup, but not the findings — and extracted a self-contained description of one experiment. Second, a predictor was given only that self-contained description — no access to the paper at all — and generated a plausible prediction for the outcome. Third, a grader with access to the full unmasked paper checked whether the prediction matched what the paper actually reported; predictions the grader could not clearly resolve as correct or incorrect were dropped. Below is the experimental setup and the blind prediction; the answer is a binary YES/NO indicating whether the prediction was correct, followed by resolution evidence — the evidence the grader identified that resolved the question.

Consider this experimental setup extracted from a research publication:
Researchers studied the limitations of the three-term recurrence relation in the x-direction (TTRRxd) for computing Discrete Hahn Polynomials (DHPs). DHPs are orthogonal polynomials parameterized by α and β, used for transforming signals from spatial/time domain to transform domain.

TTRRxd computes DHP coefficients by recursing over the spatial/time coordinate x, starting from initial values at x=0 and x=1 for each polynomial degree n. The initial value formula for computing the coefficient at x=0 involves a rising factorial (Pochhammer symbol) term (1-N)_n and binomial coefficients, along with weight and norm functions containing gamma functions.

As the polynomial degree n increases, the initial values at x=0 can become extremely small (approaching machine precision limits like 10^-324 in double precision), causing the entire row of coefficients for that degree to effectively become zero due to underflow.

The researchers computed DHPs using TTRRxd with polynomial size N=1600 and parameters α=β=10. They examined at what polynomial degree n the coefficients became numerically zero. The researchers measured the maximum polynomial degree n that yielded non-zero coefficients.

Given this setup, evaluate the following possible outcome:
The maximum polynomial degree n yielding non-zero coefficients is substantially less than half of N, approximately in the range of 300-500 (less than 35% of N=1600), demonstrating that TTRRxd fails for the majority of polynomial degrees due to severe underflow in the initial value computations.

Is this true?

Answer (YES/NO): NO